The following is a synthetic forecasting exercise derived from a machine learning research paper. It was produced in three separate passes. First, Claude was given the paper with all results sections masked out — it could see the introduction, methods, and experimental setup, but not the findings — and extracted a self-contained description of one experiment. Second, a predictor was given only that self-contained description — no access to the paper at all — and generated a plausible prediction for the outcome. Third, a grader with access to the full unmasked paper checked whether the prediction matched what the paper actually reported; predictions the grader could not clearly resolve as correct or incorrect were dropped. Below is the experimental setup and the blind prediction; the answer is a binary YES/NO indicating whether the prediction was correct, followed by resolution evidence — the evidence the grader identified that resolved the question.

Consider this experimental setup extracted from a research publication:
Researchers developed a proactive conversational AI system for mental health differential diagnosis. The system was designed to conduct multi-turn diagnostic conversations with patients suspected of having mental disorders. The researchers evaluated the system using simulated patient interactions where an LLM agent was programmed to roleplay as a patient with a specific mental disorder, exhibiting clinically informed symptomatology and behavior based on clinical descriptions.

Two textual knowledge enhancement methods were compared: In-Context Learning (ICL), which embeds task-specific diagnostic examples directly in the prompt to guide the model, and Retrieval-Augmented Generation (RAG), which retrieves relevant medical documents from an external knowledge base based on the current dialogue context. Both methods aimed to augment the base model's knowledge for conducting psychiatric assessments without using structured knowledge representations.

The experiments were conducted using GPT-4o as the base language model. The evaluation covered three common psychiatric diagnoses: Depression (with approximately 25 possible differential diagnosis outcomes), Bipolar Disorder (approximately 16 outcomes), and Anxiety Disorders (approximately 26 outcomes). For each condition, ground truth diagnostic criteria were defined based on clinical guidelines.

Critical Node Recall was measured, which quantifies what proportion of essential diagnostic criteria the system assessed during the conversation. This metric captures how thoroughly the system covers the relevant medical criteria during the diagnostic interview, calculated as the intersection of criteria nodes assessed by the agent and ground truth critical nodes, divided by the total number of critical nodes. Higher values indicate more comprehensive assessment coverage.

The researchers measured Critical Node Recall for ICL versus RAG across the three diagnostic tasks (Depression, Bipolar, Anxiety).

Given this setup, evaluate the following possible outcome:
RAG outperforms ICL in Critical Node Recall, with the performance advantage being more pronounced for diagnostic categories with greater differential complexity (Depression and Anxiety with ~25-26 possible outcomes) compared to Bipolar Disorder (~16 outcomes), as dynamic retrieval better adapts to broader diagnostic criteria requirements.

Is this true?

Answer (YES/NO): NO